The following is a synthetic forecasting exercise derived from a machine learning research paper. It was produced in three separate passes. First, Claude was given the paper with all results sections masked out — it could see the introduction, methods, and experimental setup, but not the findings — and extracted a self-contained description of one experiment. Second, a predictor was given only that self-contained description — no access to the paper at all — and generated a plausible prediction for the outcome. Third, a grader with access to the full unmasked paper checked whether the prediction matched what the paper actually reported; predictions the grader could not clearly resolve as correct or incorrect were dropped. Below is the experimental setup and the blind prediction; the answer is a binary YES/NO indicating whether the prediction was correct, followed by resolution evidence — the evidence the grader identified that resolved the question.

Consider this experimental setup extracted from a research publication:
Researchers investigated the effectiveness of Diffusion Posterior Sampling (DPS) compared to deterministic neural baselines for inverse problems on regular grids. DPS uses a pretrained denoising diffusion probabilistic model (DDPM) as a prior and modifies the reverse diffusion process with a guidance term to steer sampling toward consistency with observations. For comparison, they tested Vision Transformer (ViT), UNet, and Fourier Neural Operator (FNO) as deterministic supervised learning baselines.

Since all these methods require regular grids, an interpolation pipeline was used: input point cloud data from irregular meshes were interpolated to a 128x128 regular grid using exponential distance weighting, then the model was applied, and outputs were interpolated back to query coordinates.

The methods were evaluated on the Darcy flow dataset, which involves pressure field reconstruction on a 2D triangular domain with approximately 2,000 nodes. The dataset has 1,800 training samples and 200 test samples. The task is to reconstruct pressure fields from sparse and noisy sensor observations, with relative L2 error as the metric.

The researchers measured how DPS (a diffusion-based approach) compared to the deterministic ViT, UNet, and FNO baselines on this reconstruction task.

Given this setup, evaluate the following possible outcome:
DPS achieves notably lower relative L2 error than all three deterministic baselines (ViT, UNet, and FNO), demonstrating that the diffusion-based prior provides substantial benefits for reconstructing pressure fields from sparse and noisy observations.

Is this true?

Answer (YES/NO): NO